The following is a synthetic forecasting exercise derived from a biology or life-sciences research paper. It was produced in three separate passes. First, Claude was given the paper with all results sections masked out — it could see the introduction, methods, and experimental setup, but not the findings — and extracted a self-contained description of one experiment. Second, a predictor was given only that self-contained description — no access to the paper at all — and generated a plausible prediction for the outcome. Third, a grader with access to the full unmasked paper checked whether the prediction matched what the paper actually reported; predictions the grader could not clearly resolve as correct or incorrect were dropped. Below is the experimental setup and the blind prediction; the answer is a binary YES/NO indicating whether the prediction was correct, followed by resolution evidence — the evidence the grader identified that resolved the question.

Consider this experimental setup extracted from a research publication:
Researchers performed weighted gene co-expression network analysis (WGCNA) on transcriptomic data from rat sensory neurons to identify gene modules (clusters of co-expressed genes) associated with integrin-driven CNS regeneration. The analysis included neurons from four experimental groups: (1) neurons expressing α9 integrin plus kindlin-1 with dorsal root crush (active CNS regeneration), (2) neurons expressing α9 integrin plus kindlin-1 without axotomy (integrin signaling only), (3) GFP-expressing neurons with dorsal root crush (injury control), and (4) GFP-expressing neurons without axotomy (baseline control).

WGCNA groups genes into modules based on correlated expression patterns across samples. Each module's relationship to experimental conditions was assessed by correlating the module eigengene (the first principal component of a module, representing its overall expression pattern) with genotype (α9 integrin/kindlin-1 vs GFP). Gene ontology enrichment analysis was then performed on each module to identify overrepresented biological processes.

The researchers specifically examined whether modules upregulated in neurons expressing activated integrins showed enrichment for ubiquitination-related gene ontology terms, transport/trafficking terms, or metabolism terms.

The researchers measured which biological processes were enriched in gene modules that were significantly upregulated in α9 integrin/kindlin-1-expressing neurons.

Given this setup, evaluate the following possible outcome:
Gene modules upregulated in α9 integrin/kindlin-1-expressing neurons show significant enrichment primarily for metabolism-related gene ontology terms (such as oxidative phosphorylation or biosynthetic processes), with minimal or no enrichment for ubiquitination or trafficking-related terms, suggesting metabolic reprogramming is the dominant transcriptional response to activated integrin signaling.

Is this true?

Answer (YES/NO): NO